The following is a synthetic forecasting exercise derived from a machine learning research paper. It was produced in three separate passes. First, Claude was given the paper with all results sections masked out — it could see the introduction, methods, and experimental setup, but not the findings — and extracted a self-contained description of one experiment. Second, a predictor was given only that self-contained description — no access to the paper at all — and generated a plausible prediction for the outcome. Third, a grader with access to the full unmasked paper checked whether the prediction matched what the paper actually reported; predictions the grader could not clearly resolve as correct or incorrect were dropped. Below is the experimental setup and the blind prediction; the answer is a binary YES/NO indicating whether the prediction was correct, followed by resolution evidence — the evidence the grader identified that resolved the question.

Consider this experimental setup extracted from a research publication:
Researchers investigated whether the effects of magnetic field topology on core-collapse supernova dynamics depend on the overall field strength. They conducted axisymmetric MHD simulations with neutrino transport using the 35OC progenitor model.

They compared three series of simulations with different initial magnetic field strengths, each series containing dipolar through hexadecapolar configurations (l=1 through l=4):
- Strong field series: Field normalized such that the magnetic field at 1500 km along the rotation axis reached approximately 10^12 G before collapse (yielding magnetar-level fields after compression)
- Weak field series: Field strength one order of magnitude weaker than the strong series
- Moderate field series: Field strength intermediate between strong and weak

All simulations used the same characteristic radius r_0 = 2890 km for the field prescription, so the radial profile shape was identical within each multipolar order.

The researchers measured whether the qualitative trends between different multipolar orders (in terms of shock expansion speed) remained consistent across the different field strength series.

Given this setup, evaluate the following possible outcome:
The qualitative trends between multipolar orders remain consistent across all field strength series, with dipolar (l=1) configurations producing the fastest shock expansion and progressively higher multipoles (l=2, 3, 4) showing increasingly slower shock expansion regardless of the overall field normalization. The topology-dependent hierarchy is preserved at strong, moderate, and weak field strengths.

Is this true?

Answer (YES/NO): YES